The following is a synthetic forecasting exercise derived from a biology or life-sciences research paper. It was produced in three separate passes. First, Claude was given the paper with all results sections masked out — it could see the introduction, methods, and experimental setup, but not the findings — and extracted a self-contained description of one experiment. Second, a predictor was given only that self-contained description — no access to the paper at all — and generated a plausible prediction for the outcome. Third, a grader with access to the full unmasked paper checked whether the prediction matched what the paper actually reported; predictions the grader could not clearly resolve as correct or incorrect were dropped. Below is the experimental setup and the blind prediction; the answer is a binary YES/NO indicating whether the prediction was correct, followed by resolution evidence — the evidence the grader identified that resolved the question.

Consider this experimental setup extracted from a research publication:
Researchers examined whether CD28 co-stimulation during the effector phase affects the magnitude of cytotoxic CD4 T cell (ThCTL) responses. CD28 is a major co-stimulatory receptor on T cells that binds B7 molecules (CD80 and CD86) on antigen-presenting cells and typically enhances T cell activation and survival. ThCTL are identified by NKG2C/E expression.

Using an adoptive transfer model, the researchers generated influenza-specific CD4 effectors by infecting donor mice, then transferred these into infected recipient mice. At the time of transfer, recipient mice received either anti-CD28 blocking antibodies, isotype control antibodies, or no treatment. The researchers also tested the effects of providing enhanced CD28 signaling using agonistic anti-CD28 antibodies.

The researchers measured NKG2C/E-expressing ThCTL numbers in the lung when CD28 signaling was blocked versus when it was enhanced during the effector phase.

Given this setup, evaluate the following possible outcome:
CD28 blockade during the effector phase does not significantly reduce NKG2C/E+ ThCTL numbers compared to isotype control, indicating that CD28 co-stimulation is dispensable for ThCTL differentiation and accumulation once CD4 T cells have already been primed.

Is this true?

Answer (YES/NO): YES